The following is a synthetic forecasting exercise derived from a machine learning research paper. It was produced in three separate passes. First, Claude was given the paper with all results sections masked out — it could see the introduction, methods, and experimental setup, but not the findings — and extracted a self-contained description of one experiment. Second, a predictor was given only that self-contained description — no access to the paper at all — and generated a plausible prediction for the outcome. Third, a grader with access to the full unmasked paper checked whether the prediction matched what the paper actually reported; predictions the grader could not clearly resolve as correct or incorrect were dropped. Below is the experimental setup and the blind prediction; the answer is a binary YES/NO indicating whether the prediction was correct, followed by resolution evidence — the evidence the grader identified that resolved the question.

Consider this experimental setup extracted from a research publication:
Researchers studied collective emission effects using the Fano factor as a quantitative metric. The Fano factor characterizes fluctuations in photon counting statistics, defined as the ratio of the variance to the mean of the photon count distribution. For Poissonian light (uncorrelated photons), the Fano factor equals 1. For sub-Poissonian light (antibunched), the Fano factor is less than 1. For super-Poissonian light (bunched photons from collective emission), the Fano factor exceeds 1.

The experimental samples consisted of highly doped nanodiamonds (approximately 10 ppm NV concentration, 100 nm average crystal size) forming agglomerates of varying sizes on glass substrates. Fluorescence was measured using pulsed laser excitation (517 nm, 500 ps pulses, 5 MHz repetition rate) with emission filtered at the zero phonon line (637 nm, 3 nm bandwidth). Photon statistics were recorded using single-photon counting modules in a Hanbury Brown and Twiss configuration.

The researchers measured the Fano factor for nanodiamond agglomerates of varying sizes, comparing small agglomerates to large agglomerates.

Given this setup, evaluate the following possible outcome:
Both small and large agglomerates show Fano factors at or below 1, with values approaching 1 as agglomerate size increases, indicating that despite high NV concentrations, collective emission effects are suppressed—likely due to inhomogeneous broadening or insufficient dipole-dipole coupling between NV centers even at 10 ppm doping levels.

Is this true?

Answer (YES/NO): NO